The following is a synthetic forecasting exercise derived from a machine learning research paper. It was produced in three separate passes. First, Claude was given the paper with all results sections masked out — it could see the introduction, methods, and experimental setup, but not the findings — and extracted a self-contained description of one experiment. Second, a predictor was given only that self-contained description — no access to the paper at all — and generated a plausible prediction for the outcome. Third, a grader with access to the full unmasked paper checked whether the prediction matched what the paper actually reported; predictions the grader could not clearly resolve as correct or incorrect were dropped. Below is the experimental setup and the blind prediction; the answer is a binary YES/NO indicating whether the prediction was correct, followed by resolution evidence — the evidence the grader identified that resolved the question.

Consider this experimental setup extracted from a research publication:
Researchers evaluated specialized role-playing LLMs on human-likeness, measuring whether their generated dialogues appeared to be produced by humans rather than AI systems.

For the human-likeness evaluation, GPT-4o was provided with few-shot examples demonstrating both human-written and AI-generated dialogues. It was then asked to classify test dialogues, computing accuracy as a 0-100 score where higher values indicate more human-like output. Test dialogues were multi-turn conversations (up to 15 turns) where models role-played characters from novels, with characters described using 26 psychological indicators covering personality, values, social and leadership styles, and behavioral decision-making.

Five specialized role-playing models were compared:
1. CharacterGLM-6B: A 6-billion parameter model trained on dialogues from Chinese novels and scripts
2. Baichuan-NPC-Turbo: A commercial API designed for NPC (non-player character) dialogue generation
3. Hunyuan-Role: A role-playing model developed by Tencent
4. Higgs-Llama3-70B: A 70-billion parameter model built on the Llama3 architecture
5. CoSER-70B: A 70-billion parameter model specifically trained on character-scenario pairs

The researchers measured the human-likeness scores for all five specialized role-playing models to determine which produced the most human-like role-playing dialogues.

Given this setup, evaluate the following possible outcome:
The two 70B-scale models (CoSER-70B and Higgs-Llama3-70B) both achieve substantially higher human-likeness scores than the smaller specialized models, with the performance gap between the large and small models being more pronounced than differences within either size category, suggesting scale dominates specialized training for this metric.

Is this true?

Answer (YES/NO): NO